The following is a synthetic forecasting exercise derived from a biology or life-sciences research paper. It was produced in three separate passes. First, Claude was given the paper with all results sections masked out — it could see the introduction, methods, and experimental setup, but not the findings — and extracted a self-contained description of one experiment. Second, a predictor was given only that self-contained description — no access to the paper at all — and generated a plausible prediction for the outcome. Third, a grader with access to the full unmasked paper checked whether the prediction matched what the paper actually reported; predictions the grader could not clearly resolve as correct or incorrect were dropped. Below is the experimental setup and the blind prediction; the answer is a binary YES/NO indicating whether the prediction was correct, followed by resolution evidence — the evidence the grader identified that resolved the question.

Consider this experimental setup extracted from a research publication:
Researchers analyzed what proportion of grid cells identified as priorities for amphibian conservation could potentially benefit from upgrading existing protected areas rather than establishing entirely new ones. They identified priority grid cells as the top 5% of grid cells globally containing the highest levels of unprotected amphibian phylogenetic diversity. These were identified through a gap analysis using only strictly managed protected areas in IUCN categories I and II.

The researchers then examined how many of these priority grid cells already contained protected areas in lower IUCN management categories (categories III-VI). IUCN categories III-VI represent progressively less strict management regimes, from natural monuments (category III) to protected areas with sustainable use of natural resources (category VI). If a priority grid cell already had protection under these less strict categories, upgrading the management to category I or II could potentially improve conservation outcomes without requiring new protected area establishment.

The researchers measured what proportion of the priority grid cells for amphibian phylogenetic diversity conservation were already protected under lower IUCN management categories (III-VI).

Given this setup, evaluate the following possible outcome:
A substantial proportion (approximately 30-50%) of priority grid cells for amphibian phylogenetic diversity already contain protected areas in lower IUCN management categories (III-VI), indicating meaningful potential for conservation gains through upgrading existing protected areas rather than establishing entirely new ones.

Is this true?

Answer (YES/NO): NO